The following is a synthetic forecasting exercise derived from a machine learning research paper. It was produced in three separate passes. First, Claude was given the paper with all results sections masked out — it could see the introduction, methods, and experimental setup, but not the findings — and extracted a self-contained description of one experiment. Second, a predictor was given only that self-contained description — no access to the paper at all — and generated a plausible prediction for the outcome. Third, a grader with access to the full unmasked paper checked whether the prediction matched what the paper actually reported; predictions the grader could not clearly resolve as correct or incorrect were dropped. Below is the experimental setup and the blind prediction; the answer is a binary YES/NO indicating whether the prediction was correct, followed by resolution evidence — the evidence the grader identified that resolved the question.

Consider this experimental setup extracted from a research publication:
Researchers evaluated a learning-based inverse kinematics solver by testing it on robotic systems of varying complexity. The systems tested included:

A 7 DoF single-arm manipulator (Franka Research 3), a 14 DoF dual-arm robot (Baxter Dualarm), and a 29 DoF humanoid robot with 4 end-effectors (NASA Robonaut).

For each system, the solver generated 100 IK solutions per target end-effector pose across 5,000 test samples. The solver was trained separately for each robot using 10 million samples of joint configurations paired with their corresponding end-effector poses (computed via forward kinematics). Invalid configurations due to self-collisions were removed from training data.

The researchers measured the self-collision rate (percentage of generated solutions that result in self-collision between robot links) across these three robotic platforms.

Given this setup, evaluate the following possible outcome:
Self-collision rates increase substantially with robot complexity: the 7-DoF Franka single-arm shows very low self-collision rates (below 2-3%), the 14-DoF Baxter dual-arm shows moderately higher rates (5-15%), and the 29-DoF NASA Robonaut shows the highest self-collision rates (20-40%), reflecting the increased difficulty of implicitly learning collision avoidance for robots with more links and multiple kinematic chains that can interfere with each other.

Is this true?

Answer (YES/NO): NO